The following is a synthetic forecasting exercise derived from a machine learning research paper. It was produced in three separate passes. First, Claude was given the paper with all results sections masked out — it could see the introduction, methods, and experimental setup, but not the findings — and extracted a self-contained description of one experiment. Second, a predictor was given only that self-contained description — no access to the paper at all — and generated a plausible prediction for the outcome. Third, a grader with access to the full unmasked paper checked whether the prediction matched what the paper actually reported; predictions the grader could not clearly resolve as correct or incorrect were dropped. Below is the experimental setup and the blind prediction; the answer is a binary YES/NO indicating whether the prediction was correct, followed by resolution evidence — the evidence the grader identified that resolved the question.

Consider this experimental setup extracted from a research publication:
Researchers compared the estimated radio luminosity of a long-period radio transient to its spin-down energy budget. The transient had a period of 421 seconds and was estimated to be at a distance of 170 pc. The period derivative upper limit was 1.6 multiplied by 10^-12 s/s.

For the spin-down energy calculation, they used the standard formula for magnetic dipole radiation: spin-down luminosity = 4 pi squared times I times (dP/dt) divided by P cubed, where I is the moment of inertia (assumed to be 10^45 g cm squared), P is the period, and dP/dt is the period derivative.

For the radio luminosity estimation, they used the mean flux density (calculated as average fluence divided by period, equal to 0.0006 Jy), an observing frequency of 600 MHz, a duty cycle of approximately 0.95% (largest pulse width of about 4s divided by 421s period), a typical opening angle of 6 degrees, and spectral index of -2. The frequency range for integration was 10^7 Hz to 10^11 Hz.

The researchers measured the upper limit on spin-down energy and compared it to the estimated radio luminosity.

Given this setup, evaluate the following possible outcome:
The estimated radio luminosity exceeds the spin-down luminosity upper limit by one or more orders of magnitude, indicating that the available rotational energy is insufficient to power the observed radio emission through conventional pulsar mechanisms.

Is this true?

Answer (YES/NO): NO